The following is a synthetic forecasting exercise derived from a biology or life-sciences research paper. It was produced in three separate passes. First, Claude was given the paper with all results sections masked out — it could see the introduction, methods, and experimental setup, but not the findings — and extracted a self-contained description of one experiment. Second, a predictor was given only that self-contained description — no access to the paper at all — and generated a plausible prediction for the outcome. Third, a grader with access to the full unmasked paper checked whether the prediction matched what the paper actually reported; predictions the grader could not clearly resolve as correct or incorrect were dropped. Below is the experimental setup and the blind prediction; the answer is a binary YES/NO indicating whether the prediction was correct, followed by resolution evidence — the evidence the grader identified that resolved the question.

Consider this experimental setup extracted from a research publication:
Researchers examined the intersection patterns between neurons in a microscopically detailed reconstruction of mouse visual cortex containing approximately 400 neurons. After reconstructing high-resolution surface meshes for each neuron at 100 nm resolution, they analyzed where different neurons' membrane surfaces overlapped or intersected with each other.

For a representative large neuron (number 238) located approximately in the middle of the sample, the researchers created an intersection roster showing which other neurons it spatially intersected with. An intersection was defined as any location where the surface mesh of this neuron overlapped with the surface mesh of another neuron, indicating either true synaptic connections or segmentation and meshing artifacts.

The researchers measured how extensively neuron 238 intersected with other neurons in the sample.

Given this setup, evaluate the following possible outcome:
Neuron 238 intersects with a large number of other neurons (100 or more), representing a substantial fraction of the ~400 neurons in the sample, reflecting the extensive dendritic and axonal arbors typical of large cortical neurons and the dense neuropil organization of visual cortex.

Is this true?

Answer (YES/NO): YES